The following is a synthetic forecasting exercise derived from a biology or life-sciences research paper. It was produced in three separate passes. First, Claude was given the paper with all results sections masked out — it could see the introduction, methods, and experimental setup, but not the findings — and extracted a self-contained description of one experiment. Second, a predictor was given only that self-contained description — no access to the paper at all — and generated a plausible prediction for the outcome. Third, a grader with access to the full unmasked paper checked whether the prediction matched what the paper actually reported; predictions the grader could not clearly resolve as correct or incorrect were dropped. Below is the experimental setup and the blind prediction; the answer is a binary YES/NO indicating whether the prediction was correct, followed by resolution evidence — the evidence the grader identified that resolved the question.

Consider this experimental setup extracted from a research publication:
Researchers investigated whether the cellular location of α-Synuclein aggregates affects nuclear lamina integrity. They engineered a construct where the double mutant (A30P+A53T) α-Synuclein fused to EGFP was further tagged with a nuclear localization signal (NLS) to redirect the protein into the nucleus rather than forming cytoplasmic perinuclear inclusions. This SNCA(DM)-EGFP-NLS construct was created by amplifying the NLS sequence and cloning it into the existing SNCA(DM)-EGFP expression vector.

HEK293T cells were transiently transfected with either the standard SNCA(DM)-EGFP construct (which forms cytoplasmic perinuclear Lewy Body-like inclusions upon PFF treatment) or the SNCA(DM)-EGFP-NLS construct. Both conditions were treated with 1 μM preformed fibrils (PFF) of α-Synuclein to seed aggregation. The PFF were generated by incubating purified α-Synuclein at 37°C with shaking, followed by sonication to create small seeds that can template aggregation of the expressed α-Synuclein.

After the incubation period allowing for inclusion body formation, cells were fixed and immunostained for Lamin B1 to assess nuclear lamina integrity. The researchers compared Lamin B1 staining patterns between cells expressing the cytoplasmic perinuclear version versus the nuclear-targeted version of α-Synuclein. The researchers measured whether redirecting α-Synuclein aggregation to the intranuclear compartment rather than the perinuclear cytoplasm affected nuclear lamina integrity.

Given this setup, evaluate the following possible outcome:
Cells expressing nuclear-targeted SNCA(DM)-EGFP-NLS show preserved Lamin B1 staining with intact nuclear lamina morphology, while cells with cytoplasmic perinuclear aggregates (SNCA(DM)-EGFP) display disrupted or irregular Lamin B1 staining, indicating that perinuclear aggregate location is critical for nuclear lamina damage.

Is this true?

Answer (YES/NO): YES